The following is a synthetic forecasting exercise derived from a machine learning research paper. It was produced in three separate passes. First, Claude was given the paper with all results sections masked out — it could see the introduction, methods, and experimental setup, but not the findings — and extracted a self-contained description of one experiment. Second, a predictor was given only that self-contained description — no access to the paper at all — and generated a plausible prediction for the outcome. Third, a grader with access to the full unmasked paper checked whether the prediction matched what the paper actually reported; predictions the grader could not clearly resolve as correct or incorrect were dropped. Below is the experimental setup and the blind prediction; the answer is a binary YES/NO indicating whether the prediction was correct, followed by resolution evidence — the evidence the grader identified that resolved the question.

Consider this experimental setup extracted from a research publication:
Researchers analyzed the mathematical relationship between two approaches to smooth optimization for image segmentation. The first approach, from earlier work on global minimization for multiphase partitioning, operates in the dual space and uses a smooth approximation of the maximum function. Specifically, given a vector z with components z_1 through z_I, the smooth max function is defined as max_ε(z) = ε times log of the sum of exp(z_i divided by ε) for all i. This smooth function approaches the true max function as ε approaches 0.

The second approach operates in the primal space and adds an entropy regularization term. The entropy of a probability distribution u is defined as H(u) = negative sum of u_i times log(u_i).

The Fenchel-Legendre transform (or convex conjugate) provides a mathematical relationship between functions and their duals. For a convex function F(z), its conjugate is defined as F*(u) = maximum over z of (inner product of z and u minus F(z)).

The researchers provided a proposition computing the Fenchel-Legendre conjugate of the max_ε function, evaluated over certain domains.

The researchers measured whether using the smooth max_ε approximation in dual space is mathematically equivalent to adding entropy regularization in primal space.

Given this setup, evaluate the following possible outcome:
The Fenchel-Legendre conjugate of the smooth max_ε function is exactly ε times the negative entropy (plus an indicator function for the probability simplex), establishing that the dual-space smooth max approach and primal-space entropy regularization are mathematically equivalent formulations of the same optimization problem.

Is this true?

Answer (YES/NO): YES